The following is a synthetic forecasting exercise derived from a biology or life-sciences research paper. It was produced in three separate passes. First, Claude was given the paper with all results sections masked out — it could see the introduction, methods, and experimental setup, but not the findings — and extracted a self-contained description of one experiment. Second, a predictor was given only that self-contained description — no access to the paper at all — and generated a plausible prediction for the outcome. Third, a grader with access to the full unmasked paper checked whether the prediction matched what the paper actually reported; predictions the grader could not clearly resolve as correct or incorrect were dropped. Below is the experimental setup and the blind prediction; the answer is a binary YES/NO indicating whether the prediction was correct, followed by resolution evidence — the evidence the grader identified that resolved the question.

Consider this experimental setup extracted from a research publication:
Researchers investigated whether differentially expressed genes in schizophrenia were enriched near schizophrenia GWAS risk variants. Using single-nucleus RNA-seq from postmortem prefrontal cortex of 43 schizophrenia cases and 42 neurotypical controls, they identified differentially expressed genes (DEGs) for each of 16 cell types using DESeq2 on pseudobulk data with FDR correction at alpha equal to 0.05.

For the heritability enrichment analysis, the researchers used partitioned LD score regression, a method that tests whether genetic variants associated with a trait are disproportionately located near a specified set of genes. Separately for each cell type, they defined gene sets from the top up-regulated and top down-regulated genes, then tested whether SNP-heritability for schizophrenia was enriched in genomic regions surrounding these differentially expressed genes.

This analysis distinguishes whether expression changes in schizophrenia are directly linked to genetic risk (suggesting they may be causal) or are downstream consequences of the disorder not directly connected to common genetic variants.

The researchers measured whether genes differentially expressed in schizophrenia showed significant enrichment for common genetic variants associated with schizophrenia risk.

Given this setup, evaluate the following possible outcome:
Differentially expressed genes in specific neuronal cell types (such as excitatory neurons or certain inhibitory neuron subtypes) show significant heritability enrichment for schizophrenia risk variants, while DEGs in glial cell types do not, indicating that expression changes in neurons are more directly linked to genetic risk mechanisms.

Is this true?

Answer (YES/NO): NO